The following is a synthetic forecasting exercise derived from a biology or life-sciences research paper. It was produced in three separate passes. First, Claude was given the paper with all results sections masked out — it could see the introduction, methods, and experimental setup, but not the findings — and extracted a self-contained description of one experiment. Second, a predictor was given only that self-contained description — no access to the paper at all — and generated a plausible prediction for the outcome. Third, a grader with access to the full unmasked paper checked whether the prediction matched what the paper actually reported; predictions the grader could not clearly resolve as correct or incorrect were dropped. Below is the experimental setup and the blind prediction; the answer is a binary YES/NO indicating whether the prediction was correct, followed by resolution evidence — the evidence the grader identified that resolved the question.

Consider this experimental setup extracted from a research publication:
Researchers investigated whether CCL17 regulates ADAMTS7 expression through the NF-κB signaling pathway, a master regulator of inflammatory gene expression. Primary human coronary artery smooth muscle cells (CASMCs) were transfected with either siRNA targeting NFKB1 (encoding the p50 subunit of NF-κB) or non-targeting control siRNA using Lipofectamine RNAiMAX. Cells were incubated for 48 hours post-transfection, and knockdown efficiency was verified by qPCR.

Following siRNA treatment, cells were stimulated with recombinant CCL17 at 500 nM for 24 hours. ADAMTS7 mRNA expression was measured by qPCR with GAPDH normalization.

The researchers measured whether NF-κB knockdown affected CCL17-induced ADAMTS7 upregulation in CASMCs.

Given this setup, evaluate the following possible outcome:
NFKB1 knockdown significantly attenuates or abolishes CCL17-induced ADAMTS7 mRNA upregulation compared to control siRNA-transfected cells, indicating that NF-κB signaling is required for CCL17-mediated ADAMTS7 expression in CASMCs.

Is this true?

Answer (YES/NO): YES